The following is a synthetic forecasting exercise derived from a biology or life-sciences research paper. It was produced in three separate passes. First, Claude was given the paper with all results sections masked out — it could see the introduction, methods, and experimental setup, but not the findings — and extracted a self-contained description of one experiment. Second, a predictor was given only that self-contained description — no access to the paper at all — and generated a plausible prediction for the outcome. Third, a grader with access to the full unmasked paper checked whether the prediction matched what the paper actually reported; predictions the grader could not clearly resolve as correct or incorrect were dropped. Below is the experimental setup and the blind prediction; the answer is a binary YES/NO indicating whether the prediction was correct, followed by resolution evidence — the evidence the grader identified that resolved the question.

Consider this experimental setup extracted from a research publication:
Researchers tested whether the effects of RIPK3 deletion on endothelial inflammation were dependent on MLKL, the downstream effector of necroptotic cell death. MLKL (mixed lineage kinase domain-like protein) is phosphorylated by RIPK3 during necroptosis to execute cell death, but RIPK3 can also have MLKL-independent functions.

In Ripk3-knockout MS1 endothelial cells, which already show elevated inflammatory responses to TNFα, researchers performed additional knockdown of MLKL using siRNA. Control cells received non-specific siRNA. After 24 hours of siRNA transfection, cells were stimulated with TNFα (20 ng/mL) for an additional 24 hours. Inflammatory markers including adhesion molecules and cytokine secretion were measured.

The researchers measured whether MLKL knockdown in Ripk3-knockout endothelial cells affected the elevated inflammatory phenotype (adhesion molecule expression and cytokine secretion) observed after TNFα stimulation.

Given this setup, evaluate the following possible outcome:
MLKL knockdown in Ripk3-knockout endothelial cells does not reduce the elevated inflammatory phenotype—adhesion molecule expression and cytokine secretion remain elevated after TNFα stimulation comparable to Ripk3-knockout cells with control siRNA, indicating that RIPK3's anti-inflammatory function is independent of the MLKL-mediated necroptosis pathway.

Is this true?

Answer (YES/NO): NO